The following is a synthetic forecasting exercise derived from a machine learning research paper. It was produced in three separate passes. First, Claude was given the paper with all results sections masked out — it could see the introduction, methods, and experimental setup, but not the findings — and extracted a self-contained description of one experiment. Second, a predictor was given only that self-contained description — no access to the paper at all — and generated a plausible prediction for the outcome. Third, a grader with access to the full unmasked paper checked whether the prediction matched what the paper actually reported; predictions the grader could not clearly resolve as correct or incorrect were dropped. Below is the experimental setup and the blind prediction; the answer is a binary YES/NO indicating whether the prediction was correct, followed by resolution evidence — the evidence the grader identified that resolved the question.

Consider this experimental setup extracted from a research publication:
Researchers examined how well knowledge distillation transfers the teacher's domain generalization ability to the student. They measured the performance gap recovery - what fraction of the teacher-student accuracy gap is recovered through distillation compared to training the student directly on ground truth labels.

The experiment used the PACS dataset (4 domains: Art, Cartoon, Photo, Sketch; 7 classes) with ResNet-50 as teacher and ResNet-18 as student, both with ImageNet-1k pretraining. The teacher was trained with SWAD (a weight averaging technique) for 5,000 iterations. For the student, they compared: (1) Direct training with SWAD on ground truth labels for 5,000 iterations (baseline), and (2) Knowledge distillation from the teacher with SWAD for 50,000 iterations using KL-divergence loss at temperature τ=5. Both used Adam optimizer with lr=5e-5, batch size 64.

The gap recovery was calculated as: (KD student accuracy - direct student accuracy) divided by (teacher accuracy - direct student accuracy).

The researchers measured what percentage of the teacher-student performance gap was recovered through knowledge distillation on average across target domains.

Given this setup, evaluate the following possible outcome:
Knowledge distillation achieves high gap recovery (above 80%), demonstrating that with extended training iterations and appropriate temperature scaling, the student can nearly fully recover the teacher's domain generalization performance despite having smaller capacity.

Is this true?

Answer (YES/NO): NO